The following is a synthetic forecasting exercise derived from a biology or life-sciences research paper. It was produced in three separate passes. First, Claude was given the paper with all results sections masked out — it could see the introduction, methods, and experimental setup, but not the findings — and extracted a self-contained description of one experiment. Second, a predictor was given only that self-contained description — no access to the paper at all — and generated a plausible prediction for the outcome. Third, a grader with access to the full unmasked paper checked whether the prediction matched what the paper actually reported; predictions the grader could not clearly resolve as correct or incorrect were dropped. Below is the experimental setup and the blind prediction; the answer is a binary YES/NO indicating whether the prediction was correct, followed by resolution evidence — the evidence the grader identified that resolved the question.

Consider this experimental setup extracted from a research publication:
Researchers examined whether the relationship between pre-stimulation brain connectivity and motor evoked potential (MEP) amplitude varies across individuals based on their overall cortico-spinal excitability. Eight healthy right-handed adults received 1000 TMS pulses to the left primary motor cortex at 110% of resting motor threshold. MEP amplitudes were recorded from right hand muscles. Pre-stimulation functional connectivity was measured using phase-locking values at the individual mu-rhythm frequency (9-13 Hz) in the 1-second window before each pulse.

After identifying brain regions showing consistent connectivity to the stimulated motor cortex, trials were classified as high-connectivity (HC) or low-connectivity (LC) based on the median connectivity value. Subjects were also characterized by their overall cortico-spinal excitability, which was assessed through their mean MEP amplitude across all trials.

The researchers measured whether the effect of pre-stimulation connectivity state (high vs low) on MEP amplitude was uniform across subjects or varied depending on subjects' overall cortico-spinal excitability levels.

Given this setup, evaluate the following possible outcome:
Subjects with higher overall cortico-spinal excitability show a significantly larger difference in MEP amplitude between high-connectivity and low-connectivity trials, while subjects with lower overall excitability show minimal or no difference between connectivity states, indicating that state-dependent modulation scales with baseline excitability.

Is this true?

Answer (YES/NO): YES